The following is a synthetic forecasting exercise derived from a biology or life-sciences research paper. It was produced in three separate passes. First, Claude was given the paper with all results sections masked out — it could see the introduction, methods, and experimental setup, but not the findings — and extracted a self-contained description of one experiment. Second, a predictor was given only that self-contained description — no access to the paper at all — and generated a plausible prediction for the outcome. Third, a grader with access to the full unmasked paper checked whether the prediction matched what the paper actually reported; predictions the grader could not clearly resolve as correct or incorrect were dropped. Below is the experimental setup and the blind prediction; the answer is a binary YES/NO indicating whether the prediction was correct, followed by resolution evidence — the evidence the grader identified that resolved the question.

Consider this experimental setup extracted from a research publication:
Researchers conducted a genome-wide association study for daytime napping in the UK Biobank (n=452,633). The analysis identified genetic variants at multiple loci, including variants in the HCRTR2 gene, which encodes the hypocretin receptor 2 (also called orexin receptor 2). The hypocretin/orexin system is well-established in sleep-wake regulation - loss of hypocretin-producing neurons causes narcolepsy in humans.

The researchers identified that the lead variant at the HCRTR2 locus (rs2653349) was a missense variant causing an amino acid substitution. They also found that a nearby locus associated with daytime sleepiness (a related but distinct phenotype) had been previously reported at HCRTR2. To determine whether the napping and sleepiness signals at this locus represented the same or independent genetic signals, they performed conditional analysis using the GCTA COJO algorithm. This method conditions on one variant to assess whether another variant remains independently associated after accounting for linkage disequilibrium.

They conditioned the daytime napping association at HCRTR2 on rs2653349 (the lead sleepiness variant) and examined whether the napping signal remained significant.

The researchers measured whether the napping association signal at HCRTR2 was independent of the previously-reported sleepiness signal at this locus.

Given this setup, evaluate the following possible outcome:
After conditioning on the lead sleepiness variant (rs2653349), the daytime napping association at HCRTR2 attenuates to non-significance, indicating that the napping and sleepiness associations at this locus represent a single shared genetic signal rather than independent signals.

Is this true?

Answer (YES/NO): NO